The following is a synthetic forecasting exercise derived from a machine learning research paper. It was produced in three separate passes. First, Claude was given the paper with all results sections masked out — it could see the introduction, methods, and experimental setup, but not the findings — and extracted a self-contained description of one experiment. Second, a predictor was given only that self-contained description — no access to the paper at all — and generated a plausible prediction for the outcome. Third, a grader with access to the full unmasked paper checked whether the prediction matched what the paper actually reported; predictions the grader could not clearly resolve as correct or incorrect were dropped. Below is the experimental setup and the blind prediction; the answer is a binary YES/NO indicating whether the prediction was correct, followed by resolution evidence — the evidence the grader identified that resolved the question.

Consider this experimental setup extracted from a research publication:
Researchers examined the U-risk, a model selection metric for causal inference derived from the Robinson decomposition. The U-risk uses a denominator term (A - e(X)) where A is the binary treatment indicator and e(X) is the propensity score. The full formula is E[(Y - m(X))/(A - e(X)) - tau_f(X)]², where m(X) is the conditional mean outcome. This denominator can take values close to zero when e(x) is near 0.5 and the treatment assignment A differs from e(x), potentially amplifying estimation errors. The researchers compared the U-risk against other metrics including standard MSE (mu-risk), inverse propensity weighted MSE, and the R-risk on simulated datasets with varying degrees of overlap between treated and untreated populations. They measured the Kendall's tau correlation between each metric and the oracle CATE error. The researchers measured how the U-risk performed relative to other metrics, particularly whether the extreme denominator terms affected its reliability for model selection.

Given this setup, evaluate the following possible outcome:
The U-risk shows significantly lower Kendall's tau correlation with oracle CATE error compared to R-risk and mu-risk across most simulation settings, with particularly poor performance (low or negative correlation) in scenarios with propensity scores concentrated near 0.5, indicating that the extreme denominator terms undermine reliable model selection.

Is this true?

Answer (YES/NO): NO